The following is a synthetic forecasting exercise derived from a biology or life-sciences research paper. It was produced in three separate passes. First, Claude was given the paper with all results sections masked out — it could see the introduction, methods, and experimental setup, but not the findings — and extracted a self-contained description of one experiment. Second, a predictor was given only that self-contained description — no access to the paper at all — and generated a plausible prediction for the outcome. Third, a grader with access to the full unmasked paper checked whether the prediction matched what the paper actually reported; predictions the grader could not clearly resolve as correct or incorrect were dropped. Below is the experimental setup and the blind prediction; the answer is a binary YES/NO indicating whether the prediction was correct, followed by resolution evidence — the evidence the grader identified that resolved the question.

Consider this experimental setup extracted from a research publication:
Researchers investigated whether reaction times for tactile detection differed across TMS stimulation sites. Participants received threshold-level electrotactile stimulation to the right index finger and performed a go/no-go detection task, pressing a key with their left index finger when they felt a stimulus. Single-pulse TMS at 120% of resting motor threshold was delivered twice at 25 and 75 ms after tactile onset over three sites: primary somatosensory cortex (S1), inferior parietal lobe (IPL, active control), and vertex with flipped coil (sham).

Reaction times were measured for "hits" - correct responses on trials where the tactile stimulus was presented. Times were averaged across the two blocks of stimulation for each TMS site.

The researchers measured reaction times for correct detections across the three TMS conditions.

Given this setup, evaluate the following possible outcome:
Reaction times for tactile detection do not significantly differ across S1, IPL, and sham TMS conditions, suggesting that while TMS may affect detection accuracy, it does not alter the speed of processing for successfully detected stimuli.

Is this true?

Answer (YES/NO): NO